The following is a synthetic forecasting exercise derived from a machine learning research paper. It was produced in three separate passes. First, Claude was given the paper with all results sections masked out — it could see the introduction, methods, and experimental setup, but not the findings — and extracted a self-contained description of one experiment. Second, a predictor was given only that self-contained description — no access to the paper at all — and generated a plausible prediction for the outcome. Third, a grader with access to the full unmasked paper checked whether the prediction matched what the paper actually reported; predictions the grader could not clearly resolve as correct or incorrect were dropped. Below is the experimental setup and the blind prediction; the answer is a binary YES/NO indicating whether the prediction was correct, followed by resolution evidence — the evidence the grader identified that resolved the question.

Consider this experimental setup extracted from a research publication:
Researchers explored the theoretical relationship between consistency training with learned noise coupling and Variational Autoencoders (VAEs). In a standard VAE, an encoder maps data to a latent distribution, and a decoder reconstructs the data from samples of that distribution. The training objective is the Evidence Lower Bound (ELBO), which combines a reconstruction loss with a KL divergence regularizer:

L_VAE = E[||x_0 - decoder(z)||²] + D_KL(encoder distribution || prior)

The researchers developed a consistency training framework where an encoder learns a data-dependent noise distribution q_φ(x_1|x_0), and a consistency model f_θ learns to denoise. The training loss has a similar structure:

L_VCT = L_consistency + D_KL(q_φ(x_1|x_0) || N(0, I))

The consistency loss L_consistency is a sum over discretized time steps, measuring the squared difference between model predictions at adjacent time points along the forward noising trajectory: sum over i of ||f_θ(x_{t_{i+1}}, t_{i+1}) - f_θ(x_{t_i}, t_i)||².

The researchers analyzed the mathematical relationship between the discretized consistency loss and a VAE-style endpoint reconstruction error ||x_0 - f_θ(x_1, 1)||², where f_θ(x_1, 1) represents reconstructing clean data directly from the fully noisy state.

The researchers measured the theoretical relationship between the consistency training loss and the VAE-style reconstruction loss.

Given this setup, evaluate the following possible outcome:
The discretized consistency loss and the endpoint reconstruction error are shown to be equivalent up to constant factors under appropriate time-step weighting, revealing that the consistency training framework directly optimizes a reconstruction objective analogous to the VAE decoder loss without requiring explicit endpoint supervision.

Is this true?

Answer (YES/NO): NO